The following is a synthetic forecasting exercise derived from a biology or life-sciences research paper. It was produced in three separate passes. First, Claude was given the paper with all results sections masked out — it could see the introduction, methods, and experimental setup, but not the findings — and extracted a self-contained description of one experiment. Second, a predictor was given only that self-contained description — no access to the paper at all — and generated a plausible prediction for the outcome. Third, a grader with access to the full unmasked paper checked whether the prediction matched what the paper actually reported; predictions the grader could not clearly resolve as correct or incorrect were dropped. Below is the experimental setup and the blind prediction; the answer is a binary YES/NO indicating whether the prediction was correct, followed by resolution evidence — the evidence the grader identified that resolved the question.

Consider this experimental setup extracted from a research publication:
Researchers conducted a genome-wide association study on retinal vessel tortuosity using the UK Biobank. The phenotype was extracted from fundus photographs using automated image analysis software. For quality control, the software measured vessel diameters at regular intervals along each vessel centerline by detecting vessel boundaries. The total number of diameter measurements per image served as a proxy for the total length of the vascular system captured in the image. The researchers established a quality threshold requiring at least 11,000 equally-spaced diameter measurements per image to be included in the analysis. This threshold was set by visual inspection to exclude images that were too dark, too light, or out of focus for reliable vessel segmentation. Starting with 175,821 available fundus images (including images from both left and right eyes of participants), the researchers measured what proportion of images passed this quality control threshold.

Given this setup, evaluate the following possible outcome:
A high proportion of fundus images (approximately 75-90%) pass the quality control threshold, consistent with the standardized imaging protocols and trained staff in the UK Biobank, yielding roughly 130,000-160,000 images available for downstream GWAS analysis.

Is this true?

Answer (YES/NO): NO